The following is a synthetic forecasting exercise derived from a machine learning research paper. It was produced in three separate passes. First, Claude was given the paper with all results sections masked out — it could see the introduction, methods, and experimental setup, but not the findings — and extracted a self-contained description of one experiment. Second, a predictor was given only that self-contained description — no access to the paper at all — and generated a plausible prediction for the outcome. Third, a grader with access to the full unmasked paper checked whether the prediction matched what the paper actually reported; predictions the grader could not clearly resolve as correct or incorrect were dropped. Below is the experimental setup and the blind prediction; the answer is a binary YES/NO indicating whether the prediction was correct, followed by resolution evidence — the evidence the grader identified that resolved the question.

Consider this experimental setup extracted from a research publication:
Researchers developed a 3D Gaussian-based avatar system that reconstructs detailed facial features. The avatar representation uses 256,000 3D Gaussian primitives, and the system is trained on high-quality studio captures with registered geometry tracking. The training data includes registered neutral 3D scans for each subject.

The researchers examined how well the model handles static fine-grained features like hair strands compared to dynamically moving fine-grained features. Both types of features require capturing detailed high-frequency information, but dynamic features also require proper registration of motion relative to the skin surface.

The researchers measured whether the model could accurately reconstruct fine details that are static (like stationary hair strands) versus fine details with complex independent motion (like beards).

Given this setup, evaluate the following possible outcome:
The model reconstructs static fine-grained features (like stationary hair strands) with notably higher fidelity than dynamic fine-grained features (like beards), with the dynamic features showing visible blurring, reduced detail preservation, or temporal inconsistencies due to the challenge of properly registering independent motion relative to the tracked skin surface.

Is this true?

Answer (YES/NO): YES